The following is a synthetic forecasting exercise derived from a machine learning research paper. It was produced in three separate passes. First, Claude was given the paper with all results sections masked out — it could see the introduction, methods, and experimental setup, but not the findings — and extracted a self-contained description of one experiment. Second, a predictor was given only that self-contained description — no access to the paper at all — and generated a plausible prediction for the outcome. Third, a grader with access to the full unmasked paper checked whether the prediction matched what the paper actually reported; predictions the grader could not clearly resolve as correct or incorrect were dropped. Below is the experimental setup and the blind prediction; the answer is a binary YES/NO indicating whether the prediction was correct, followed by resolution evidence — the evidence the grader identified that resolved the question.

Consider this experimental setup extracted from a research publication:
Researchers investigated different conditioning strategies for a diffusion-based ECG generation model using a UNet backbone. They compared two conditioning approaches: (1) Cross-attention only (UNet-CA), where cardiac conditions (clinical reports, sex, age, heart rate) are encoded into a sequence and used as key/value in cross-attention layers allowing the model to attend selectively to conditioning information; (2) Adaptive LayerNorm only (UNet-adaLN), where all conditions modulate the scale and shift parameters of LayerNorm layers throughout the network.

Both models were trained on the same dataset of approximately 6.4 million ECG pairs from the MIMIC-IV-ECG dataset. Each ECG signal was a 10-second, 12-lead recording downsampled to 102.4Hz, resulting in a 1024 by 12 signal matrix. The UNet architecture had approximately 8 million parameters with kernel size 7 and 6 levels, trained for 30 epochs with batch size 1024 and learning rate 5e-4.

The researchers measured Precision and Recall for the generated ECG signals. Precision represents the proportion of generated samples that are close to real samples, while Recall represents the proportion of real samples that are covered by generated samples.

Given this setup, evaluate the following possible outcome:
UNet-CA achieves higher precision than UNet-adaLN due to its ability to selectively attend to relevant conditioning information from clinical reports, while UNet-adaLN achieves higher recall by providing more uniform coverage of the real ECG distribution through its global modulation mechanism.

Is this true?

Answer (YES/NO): YES